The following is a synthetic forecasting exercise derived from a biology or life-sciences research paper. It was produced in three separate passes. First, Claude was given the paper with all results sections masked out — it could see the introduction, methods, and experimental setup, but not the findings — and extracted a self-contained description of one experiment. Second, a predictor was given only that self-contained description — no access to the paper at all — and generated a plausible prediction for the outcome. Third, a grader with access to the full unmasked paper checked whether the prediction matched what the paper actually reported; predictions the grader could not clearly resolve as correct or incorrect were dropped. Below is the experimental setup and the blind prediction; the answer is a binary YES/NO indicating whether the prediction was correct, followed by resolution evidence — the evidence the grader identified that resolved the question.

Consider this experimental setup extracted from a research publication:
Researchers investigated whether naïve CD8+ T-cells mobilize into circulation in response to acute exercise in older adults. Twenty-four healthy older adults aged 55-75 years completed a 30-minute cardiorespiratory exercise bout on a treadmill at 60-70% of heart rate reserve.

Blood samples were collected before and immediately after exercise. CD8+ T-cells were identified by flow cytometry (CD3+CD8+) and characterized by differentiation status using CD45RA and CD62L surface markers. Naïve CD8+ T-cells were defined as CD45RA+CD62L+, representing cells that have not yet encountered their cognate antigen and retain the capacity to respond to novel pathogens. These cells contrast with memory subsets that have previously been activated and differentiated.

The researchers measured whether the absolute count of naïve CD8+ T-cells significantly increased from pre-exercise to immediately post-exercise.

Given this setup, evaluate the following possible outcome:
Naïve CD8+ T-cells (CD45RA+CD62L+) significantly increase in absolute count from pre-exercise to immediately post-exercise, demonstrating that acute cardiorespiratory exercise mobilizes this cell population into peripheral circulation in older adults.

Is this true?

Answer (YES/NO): NO